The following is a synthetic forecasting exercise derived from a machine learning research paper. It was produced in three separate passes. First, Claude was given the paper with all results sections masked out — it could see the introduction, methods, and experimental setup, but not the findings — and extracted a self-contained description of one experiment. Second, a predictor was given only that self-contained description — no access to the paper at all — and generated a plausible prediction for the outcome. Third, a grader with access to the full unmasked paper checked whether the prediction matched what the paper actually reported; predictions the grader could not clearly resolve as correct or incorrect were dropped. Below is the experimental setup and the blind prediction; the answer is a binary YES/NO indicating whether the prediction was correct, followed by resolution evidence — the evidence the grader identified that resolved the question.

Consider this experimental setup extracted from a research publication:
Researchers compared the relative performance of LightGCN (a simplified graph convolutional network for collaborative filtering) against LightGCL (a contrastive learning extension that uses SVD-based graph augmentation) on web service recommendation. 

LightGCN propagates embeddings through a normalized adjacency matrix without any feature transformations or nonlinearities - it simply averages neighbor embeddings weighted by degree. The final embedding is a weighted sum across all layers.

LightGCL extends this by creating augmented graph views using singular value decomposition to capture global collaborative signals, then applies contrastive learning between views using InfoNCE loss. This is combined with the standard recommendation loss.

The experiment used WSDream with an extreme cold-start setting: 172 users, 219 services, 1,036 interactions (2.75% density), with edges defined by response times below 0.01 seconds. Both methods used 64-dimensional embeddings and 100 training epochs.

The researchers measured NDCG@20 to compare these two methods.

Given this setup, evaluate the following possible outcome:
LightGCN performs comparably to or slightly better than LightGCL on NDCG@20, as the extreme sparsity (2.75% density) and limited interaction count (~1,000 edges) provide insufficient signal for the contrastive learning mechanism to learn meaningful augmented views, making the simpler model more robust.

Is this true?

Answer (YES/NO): NO